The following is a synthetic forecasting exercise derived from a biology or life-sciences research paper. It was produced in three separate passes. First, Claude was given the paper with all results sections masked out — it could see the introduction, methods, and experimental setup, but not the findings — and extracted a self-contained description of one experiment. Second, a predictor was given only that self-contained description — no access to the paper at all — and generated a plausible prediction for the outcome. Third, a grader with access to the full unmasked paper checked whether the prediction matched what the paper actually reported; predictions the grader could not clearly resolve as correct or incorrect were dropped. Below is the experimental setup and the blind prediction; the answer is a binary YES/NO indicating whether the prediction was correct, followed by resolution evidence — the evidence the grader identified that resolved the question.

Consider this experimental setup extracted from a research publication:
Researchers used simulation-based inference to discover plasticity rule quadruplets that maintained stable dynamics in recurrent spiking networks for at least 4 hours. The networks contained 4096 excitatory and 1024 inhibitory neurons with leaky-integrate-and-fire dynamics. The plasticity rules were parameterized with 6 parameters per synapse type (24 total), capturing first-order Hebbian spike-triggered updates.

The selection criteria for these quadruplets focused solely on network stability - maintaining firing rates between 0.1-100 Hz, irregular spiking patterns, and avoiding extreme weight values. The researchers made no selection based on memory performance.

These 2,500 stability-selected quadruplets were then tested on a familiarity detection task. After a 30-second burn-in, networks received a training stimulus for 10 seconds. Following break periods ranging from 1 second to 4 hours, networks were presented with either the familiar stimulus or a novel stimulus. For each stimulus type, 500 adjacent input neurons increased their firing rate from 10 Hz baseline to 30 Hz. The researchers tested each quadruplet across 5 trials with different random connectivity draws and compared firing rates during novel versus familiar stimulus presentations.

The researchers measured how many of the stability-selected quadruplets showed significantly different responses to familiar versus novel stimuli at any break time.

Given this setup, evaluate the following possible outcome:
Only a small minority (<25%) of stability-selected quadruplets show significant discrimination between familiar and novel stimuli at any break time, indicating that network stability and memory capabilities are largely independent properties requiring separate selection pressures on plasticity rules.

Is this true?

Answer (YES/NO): NO